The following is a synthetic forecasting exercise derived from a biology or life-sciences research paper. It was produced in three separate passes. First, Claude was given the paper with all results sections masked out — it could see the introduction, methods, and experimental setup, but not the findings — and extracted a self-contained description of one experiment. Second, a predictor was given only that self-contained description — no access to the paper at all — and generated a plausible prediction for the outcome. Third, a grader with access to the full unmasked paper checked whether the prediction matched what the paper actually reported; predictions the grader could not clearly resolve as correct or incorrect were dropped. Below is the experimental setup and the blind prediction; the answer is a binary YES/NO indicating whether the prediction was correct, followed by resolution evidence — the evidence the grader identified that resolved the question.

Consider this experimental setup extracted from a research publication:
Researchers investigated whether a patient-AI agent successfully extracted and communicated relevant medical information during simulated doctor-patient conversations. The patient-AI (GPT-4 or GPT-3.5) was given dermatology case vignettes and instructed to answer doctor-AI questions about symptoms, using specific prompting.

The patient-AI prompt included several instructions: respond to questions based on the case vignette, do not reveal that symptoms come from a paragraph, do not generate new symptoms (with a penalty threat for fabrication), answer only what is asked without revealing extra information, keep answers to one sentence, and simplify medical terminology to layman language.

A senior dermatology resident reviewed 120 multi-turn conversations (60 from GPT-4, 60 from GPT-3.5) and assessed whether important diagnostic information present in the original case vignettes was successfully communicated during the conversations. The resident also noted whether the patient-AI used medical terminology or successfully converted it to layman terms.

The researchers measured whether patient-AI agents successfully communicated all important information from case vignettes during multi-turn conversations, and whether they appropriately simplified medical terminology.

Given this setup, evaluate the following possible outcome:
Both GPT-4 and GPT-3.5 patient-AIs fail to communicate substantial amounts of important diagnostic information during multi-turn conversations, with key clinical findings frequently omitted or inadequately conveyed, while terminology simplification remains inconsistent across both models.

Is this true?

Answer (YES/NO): NO